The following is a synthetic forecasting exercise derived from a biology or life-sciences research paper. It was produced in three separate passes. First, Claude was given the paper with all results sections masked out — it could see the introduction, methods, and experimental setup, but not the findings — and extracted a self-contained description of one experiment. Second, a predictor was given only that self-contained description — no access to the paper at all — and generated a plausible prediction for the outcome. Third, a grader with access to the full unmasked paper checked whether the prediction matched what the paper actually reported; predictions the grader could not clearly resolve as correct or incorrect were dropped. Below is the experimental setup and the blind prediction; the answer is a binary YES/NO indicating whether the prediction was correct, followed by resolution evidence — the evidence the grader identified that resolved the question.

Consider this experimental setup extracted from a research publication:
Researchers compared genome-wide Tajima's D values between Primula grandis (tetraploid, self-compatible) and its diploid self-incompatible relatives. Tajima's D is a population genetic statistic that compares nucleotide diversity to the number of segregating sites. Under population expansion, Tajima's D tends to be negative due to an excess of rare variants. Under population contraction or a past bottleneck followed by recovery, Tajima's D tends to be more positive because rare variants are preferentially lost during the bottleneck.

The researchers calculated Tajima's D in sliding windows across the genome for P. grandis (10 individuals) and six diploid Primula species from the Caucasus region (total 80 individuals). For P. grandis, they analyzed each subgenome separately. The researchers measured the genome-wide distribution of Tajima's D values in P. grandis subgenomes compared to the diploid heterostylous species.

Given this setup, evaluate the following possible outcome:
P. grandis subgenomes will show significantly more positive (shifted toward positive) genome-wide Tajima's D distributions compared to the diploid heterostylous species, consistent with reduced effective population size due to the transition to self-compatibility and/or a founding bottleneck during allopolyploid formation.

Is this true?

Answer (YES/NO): YES